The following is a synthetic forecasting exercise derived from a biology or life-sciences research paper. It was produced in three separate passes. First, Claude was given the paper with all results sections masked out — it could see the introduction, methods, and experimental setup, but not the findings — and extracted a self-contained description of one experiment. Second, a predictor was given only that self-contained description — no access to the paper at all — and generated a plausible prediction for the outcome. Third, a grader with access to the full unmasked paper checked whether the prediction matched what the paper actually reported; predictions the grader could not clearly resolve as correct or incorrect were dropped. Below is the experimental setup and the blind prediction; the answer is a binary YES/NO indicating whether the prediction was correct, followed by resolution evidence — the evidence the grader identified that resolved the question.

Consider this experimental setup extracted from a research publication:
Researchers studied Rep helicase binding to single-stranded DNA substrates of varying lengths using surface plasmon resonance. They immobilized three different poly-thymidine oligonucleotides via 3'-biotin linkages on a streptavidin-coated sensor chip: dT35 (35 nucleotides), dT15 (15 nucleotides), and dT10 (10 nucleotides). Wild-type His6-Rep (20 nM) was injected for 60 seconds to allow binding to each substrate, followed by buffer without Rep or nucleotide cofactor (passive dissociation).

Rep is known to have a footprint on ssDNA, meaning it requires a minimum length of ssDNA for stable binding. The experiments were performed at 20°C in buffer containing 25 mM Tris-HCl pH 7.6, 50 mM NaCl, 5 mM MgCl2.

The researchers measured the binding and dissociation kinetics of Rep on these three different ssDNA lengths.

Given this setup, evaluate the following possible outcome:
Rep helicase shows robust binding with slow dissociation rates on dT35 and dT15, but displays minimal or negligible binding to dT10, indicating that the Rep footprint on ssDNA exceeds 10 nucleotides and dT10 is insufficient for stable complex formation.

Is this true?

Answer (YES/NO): NO